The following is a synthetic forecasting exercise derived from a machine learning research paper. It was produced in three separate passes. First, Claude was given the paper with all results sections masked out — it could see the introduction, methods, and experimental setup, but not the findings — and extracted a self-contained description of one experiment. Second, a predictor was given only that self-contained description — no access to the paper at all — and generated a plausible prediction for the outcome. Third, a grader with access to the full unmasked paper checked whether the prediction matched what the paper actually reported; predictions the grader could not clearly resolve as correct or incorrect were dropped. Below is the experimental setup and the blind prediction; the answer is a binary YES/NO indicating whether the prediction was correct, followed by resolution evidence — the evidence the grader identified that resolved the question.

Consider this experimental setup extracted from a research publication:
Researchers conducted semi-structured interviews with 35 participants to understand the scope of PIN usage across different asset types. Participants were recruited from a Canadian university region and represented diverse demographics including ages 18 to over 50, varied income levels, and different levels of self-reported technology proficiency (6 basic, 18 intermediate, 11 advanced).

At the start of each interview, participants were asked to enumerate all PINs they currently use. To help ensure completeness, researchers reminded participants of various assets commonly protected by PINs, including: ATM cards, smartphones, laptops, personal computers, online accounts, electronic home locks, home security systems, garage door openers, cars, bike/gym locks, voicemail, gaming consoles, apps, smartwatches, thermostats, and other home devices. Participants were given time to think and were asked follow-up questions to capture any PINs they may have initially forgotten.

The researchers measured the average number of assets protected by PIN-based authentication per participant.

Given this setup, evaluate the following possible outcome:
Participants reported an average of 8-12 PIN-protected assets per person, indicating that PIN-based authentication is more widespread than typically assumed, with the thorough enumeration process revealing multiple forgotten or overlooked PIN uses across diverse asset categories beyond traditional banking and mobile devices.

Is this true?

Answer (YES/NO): NO